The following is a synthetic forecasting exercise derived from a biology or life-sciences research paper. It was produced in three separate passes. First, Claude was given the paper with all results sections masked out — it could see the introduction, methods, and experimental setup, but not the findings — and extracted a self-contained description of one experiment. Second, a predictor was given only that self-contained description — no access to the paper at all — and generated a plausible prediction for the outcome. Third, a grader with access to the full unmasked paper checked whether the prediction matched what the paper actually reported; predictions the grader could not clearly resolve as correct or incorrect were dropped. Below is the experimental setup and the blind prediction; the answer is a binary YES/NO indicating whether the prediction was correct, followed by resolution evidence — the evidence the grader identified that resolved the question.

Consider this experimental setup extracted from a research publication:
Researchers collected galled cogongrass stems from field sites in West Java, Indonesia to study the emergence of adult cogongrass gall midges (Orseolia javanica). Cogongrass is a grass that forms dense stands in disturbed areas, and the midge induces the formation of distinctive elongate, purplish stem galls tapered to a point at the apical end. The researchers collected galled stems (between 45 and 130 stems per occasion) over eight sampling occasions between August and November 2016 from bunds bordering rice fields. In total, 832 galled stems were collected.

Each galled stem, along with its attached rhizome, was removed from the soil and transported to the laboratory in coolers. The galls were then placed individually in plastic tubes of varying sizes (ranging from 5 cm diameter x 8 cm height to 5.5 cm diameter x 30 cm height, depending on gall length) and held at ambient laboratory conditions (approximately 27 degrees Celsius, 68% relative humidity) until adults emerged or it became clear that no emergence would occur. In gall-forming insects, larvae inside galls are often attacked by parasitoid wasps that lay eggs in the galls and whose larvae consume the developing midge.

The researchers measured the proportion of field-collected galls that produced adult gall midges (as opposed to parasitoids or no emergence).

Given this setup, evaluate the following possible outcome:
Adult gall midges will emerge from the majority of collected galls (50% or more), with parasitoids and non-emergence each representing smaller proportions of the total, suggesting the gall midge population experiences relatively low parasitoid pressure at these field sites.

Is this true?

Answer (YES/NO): NO